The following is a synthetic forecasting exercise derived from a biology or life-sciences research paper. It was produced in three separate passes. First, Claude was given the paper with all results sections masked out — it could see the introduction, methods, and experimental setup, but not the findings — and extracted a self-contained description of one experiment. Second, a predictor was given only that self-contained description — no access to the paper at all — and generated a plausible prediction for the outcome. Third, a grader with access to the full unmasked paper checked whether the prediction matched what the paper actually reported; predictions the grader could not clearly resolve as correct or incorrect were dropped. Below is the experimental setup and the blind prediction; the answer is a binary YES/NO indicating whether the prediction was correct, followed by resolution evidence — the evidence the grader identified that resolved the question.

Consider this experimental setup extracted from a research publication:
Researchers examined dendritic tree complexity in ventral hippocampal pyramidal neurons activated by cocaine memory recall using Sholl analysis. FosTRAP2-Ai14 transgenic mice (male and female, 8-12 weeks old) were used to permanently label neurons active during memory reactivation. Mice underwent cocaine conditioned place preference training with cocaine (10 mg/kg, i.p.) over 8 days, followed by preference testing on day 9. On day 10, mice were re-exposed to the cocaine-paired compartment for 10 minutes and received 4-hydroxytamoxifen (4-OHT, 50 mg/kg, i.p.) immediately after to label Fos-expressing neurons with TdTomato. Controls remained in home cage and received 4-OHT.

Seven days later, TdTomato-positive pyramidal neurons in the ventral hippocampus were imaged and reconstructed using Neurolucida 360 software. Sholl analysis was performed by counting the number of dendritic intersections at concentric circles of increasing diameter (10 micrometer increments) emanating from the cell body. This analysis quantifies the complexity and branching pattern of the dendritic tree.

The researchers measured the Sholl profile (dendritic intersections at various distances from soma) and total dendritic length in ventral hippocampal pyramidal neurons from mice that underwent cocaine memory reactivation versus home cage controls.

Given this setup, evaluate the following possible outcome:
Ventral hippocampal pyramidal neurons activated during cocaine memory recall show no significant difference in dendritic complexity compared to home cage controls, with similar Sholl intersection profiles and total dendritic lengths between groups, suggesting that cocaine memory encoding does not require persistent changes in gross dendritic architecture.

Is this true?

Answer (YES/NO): YES